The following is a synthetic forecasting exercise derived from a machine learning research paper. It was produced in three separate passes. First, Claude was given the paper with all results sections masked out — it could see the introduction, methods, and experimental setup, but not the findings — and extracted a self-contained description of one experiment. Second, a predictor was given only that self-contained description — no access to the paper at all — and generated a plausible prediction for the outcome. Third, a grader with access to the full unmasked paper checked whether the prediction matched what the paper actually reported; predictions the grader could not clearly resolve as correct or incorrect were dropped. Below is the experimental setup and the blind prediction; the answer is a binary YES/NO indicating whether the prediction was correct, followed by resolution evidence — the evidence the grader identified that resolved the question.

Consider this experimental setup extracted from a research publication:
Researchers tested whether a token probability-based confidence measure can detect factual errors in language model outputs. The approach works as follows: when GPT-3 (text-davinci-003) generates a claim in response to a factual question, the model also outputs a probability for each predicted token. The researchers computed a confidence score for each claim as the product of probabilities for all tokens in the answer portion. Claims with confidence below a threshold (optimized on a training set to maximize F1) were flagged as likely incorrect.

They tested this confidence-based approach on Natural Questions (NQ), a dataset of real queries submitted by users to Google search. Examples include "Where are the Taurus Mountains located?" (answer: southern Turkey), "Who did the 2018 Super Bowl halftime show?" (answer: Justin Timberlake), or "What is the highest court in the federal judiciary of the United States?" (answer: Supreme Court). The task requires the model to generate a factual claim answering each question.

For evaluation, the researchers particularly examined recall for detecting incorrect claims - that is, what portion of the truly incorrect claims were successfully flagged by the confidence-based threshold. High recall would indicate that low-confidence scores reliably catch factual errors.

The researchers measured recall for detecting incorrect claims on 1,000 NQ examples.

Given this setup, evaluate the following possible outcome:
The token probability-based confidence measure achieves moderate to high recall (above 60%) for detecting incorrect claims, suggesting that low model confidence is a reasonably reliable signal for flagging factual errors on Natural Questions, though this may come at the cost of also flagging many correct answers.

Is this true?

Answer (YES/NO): YES